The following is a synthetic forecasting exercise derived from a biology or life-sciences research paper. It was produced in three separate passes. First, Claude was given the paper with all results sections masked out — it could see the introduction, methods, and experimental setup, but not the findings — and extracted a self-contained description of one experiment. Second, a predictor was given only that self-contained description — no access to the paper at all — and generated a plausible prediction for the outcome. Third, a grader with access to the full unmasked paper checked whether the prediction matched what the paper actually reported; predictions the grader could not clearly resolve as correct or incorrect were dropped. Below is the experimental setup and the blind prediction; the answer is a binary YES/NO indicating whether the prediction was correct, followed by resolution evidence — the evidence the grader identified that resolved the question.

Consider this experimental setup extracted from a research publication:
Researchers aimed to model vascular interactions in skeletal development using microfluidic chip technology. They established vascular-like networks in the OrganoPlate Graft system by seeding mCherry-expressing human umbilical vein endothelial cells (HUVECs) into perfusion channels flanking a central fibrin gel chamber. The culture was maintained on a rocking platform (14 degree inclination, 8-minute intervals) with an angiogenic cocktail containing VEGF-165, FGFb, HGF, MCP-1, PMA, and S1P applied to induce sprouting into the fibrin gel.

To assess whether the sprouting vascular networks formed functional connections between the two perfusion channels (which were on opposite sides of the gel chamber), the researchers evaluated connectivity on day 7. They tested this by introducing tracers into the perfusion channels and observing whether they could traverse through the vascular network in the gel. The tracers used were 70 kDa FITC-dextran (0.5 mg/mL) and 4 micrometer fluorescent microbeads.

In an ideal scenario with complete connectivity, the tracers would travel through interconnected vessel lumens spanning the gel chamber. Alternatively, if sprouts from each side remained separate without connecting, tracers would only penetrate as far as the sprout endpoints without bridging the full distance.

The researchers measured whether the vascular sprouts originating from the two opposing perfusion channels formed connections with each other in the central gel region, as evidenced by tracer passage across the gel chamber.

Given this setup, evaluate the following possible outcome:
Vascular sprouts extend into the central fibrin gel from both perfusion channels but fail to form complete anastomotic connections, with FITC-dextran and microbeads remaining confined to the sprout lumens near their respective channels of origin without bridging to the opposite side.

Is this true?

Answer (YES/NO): NO